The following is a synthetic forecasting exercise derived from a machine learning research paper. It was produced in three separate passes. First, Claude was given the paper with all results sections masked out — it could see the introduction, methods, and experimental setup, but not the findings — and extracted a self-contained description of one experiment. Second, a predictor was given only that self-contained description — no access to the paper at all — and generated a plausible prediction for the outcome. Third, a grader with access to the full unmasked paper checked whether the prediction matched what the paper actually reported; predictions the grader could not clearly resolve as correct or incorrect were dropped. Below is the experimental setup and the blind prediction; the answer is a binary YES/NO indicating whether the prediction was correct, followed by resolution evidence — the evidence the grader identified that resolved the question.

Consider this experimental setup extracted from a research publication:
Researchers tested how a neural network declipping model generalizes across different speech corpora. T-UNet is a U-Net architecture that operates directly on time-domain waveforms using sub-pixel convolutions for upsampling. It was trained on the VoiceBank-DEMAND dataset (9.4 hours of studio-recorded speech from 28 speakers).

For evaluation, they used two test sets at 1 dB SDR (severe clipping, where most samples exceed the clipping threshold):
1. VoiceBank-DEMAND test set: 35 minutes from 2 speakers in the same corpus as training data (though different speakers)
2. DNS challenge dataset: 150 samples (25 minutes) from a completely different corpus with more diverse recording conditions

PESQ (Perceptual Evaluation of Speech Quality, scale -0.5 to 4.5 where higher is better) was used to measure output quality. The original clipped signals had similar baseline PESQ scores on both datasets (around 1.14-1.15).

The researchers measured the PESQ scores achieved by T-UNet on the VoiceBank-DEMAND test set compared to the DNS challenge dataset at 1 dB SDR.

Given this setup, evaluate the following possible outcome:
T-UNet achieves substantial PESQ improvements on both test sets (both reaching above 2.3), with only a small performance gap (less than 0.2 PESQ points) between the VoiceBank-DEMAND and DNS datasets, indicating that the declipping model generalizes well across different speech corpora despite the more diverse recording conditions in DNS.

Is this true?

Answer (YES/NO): NO